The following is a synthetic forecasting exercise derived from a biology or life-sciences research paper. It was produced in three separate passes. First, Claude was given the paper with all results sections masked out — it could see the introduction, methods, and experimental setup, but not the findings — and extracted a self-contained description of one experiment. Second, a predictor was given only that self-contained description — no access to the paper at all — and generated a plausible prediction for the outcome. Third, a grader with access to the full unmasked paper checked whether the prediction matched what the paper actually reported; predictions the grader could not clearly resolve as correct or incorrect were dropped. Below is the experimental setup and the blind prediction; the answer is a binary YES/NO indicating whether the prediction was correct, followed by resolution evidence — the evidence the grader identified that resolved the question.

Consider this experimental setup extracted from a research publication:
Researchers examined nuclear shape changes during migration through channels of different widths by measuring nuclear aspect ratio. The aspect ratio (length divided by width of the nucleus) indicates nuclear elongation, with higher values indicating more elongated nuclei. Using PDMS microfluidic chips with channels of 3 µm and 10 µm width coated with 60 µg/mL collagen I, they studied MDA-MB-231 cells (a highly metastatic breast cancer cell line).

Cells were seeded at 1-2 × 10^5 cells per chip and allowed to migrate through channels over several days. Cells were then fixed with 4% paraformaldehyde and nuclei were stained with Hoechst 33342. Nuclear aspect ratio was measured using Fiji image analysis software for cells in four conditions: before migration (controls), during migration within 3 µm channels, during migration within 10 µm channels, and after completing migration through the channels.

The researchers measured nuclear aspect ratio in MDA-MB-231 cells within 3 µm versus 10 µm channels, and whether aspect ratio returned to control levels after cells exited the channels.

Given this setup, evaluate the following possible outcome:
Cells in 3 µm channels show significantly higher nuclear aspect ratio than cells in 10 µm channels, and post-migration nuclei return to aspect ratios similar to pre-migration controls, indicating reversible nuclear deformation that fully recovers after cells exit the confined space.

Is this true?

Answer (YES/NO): YES